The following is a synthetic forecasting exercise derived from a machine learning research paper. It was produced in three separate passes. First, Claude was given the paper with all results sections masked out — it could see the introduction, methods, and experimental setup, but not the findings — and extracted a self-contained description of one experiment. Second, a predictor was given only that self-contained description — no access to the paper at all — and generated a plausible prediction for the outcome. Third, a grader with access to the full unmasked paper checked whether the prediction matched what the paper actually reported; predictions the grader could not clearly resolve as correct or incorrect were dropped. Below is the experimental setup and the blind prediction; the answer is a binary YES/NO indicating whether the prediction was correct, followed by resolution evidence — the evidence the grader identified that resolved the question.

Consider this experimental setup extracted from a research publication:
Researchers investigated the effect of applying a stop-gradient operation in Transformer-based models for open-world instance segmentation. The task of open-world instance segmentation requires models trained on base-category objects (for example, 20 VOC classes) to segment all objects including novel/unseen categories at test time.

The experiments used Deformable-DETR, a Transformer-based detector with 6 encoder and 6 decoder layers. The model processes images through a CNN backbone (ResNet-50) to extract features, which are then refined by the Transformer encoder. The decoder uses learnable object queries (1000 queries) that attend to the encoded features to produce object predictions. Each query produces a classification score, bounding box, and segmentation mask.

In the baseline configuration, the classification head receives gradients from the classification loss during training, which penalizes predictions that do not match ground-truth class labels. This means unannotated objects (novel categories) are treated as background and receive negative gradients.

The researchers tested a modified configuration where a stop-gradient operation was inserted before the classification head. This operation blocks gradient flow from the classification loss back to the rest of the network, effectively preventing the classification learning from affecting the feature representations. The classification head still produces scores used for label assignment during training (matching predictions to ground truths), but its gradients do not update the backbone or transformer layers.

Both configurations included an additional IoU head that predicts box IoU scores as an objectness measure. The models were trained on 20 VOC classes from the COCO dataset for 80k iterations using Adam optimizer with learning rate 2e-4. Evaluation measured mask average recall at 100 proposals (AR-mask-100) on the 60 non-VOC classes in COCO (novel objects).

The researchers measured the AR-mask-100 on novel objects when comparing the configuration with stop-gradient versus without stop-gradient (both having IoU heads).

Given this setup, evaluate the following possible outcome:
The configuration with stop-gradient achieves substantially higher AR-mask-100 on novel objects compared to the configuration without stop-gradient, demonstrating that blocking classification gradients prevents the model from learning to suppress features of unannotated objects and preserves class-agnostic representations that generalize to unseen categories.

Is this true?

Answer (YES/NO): YES